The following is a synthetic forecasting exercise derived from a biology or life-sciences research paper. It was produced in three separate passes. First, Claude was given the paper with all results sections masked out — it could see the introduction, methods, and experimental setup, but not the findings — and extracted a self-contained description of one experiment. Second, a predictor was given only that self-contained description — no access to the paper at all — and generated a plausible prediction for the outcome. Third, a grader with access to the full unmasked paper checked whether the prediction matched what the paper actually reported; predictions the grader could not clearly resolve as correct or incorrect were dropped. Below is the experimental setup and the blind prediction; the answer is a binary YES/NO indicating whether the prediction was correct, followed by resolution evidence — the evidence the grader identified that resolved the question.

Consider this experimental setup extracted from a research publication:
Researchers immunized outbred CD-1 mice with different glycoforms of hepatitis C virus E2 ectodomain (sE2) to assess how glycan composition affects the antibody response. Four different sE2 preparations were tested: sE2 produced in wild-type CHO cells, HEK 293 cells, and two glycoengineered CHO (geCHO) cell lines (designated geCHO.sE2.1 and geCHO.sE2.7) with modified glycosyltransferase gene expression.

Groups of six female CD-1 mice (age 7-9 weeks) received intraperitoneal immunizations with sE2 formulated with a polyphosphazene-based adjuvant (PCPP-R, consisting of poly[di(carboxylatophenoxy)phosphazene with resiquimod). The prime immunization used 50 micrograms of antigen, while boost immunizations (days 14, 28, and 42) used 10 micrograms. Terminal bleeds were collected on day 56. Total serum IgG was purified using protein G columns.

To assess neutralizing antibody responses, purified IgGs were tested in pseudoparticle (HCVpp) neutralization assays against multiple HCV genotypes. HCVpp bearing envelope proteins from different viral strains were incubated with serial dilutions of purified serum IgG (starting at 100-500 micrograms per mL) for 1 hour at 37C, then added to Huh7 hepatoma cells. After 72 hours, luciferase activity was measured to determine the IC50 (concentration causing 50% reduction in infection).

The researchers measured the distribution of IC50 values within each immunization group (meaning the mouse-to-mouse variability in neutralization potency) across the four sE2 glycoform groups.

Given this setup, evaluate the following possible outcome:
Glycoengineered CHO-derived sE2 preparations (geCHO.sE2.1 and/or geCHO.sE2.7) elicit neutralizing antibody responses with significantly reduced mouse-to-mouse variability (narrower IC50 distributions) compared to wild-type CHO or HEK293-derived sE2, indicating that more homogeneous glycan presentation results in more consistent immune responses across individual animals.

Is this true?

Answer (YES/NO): YES